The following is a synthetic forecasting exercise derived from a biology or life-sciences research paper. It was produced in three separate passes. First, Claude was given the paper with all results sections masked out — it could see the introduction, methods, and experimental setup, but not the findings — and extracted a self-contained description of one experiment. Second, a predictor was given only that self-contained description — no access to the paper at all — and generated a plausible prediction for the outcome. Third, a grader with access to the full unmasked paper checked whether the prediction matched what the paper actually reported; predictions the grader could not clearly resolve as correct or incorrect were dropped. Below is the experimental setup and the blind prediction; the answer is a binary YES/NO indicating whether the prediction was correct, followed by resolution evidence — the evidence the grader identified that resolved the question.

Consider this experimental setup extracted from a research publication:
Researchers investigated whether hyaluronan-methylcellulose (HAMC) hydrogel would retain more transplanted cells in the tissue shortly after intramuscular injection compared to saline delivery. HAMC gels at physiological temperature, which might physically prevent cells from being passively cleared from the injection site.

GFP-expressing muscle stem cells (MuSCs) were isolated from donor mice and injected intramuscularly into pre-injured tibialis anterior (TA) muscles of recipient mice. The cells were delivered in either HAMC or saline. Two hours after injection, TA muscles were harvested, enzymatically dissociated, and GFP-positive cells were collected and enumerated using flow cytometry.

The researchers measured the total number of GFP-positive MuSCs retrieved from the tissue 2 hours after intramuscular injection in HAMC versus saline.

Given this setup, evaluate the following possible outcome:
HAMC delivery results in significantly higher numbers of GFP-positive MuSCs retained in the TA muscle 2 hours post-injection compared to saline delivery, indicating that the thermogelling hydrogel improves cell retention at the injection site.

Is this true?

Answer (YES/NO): NO